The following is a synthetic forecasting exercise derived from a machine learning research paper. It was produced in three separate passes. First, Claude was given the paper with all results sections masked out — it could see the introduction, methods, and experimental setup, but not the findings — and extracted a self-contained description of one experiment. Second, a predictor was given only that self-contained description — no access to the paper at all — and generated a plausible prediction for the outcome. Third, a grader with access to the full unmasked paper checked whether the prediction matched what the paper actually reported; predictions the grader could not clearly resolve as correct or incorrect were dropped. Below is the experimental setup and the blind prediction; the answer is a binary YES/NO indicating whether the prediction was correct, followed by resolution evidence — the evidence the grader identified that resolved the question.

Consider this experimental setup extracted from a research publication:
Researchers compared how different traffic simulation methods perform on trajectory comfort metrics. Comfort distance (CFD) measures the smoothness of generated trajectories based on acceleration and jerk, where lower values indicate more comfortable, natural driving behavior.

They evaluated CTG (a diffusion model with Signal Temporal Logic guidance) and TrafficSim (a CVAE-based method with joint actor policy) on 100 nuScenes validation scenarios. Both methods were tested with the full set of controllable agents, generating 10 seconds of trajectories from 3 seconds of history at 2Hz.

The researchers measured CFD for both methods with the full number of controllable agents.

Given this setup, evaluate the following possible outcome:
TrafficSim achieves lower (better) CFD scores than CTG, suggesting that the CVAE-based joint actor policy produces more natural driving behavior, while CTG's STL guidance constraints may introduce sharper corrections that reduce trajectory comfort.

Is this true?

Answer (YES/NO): NO